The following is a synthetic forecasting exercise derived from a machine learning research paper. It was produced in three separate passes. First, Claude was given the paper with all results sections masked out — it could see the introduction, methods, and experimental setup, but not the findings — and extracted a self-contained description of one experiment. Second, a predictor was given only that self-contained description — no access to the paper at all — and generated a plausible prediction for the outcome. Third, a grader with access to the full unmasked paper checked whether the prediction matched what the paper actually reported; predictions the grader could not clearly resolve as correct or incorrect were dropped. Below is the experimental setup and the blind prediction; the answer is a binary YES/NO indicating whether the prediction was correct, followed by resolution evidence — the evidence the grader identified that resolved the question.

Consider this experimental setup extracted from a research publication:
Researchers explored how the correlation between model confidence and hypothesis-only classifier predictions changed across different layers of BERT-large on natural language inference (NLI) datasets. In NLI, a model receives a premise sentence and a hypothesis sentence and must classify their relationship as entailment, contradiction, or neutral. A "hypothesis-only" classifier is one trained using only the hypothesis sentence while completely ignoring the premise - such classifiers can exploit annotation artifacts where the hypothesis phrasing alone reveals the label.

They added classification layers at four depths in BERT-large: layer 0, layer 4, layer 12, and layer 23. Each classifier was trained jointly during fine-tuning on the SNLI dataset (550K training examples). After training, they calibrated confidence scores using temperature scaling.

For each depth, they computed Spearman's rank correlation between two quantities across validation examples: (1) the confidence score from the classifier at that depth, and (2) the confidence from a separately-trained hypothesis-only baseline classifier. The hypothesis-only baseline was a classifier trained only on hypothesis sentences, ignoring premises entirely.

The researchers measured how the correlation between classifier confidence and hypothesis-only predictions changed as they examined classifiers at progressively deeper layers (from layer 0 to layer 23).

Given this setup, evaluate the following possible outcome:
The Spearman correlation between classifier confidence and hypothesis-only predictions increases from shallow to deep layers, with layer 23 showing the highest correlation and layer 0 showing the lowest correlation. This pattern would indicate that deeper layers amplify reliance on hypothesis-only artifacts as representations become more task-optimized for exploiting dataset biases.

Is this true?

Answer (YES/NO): NO